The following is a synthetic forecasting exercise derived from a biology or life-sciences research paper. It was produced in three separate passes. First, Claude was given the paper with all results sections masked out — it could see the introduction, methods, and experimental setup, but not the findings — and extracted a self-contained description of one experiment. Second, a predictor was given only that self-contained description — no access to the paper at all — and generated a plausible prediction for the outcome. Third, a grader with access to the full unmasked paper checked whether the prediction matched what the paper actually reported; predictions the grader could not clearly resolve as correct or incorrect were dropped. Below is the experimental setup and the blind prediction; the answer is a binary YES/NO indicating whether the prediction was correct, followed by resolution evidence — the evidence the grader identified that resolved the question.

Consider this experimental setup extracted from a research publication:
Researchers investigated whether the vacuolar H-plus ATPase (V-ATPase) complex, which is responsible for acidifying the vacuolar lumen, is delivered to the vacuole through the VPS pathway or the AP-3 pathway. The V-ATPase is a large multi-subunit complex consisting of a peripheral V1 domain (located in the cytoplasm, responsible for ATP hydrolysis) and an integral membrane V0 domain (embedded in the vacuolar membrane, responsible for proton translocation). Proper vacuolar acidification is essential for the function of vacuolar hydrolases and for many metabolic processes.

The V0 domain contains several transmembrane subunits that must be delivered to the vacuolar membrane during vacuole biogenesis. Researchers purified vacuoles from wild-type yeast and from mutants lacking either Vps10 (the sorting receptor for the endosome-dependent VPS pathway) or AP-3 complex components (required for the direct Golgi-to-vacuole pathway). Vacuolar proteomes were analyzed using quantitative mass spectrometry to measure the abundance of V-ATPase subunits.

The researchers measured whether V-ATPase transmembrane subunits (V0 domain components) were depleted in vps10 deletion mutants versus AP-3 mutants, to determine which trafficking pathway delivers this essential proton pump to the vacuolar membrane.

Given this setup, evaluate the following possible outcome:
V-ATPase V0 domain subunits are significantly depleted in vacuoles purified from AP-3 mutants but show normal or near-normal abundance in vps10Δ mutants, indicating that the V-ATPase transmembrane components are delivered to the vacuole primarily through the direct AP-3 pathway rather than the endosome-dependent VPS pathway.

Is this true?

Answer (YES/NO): NO